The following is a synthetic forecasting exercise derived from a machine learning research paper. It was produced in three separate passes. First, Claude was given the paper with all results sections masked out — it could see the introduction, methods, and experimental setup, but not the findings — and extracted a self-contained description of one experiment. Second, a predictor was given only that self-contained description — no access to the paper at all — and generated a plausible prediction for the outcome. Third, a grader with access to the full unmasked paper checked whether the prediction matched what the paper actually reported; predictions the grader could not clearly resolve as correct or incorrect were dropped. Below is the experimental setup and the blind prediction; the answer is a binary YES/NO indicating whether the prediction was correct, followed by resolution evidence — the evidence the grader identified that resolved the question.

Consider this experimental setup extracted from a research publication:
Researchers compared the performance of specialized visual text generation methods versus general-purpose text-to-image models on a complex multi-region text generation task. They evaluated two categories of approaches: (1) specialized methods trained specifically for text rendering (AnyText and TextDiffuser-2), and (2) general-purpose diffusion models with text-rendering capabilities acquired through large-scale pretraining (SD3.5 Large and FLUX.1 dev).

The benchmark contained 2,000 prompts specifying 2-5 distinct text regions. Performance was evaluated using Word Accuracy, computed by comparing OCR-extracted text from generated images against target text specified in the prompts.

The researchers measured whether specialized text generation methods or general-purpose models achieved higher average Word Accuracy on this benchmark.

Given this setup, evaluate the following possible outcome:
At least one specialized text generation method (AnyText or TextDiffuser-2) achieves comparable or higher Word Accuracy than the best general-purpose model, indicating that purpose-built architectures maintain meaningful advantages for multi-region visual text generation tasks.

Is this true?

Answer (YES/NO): NO